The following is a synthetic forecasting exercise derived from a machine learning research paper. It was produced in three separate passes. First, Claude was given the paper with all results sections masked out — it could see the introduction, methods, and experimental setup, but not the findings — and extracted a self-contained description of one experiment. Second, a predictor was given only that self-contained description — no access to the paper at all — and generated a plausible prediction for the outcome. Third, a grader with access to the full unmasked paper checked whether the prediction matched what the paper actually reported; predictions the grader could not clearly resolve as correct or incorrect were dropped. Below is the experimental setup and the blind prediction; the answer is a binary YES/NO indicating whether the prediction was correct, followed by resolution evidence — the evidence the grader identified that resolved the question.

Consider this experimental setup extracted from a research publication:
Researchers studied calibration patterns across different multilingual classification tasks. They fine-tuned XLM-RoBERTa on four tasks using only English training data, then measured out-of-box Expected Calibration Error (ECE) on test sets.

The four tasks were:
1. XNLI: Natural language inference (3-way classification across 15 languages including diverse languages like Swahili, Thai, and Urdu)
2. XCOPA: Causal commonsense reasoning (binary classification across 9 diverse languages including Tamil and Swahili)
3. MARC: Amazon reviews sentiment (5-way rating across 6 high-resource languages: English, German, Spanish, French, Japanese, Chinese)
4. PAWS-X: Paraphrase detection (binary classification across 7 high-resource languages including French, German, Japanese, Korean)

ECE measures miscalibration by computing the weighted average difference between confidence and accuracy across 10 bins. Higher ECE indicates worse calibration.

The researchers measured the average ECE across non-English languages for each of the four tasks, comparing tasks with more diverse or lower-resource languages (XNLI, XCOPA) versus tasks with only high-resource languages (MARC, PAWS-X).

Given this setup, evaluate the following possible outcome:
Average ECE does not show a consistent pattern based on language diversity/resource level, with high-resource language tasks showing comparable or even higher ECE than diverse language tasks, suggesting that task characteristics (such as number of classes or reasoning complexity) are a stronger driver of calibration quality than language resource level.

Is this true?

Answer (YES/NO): NO